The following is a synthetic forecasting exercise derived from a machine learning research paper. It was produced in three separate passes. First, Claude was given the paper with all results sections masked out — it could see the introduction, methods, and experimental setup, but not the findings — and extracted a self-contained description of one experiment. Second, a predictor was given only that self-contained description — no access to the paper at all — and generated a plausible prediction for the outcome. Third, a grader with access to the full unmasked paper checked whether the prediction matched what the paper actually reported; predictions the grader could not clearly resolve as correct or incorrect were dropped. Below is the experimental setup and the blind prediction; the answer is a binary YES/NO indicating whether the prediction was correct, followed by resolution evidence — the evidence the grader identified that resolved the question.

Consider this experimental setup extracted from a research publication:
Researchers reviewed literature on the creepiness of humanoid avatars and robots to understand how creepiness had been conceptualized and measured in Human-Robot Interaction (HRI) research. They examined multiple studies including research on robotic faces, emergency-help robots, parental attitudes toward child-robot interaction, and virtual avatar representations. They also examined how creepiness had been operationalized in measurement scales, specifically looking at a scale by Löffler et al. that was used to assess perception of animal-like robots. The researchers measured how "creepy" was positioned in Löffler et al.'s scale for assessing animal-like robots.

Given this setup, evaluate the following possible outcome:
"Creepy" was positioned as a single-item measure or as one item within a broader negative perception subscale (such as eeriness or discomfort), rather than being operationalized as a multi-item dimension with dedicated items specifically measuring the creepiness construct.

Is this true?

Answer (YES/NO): YES